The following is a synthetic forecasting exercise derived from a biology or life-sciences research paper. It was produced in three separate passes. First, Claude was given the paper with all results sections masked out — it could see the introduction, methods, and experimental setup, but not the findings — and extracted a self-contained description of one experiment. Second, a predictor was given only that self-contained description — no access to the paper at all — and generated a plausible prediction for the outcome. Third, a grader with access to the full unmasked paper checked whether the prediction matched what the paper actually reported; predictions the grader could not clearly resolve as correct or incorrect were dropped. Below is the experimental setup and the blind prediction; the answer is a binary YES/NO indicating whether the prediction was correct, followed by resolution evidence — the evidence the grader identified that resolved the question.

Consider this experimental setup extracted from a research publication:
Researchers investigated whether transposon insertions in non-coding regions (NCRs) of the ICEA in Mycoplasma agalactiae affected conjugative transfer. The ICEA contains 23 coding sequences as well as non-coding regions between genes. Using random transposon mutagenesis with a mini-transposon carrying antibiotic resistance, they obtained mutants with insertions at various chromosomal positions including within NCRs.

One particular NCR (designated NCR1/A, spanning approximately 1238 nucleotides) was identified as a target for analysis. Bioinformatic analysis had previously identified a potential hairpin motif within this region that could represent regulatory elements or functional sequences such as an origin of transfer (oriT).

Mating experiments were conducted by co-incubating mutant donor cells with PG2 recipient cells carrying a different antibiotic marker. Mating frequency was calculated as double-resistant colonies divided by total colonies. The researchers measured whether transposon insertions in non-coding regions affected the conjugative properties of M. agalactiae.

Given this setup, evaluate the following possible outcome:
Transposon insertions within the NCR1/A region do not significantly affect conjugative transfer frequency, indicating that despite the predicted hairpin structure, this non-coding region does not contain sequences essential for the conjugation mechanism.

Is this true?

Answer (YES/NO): YES